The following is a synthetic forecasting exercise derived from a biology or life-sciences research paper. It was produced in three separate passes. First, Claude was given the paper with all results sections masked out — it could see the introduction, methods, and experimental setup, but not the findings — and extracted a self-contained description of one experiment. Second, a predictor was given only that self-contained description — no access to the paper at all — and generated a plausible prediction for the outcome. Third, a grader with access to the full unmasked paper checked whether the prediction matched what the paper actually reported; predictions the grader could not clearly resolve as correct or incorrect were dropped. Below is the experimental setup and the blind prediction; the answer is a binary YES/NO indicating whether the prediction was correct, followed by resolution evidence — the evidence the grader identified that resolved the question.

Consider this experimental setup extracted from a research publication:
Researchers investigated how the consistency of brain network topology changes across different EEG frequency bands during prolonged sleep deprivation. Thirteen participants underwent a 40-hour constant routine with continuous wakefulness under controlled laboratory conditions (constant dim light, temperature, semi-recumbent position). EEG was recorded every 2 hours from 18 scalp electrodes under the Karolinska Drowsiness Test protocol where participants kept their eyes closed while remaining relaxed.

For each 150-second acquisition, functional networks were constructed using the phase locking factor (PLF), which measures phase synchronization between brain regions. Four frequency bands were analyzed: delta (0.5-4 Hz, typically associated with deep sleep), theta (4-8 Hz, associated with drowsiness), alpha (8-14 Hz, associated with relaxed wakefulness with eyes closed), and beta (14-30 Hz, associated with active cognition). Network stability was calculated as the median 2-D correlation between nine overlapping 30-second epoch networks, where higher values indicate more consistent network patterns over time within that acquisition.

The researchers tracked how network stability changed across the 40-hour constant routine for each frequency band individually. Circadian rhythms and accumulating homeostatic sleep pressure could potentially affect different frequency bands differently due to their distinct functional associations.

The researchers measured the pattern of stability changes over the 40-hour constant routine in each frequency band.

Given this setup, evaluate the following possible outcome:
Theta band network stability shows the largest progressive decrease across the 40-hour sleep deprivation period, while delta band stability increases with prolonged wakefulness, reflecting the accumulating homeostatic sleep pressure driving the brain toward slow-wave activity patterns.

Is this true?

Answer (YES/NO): NO